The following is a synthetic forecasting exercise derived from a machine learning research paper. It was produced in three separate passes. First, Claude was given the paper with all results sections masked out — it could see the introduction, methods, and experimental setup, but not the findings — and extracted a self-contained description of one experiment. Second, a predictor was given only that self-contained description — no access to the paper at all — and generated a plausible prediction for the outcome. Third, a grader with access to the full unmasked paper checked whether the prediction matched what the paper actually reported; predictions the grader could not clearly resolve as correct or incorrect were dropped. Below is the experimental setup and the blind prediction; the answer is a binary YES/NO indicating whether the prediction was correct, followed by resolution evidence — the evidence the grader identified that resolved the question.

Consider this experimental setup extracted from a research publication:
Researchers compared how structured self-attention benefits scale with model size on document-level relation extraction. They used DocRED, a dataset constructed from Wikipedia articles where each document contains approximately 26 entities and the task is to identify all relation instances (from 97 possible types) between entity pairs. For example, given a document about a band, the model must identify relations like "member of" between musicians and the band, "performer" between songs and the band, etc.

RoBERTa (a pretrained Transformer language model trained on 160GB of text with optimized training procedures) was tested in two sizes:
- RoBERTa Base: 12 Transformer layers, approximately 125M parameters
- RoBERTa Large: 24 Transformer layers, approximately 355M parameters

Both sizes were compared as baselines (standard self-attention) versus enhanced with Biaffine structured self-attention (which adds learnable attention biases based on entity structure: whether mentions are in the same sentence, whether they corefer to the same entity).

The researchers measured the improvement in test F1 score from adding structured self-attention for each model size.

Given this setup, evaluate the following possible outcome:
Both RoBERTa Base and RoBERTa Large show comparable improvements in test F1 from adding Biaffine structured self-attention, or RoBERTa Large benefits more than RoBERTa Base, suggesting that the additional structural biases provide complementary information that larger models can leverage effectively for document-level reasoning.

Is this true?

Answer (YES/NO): YES